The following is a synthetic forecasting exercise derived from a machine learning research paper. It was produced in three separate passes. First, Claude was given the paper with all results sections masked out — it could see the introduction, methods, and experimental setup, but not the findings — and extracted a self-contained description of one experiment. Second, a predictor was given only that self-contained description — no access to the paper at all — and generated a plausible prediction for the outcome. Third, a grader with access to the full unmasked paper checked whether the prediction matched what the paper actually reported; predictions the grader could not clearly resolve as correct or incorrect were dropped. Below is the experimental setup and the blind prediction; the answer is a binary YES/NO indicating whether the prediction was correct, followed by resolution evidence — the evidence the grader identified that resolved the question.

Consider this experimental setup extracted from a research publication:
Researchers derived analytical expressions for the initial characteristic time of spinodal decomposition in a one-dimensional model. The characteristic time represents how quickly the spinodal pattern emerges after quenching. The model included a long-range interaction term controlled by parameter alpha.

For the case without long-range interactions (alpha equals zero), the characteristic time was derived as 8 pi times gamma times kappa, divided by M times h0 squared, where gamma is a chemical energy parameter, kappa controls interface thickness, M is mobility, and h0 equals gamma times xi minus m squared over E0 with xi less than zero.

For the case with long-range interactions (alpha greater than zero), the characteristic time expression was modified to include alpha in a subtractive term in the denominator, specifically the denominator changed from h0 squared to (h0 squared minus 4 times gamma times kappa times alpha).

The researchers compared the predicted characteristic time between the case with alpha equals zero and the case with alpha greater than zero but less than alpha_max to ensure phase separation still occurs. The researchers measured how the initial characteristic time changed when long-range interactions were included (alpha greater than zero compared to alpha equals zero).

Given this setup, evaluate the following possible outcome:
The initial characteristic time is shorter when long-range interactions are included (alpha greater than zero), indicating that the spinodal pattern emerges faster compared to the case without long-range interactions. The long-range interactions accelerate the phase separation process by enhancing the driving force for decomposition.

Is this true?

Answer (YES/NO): NO